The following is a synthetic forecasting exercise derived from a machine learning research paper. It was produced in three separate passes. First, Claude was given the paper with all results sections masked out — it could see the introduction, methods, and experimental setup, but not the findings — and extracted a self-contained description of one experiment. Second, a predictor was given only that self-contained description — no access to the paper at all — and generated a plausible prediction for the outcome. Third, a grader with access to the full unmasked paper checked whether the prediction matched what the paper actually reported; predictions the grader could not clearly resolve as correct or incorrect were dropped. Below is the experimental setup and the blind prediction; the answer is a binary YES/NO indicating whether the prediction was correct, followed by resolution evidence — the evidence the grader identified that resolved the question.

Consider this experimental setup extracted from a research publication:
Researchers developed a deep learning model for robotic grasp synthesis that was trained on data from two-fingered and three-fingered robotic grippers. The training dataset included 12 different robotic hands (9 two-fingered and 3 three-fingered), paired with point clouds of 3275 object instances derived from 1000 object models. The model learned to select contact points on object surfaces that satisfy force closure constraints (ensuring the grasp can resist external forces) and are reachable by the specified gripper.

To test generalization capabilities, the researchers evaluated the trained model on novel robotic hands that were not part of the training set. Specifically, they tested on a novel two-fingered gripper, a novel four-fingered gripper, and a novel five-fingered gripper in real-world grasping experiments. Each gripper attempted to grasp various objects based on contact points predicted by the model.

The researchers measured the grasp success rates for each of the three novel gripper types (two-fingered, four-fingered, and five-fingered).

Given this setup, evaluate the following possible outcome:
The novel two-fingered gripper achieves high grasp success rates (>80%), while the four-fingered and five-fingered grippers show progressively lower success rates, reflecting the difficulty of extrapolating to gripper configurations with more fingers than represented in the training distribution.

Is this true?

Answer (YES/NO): YES